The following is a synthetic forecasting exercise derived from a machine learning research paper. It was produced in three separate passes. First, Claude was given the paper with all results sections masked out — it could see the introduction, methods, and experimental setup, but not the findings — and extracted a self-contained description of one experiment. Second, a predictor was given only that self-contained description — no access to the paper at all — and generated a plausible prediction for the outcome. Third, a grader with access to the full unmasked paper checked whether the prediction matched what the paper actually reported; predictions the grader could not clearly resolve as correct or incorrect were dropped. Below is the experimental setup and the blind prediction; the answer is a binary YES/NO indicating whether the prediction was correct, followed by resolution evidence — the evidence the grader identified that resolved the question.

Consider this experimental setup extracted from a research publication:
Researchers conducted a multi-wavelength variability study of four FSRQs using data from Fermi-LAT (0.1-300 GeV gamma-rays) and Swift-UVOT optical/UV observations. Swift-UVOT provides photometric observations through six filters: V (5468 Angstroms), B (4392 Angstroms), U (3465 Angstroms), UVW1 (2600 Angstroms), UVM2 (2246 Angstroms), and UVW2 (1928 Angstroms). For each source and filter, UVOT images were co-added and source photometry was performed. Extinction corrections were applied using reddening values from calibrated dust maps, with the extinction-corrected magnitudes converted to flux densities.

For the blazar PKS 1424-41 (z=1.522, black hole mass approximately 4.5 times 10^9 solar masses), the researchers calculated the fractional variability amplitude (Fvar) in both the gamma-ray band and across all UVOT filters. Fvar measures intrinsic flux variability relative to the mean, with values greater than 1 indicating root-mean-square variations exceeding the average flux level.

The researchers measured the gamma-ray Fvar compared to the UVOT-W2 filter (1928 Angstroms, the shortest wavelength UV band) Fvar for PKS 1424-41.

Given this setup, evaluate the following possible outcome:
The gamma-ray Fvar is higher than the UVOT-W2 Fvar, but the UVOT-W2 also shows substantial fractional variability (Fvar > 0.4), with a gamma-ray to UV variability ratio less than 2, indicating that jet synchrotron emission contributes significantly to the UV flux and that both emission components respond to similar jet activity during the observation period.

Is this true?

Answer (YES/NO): NO